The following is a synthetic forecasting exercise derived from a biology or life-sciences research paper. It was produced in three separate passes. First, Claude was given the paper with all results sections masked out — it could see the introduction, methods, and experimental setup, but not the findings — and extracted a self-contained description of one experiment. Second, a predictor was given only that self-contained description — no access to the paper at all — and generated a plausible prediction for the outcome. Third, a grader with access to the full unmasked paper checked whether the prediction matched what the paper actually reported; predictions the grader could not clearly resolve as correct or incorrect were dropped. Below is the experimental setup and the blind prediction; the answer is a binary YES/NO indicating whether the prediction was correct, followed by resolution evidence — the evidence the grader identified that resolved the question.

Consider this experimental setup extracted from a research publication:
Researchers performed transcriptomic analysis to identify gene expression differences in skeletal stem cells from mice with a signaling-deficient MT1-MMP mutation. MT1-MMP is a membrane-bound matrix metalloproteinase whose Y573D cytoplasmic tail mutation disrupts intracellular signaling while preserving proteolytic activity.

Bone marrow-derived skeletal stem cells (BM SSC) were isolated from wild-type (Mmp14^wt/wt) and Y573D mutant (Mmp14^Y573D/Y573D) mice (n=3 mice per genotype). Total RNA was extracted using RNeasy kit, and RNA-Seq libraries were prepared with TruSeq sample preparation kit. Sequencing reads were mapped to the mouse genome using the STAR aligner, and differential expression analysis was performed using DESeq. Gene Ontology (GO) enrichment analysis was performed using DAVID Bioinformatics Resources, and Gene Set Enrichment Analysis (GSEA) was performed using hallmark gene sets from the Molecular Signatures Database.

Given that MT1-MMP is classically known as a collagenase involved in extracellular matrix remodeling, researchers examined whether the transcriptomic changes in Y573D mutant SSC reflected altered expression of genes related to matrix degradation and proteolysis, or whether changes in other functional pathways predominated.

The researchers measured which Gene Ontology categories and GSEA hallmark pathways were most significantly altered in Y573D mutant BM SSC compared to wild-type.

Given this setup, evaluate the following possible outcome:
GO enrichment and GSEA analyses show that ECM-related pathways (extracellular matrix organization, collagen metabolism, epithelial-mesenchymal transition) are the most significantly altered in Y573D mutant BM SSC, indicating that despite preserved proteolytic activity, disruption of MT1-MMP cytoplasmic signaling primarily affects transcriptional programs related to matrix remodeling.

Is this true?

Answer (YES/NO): NO